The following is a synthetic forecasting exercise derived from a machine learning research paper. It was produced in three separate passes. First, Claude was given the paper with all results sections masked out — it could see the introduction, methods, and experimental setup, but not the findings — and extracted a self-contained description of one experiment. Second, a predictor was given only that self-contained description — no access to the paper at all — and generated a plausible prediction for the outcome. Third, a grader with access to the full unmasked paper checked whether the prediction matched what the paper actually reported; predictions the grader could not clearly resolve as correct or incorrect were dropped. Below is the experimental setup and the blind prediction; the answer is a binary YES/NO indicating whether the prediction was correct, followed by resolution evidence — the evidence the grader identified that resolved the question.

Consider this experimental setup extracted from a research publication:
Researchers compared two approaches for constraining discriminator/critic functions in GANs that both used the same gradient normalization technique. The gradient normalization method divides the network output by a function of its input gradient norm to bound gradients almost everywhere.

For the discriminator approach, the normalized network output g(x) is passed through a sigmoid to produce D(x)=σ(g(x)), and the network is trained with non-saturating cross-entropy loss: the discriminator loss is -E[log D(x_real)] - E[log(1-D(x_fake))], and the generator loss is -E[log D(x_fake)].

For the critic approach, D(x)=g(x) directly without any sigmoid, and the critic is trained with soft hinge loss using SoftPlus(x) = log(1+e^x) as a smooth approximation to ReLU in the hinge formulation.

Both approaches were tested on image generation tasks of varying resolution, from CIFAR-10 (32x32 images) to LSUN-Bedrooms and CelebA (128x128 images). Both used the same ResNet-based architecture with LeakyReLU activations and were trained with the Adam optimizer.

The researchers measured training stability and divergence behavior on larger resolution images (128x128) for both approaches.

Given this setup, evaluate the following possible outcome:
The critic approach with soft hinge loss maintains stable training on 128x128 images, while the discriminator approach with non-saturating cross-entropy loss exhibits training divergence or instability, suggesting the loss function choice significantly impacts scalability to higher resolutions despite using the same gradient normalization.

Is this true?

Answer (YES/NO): NO